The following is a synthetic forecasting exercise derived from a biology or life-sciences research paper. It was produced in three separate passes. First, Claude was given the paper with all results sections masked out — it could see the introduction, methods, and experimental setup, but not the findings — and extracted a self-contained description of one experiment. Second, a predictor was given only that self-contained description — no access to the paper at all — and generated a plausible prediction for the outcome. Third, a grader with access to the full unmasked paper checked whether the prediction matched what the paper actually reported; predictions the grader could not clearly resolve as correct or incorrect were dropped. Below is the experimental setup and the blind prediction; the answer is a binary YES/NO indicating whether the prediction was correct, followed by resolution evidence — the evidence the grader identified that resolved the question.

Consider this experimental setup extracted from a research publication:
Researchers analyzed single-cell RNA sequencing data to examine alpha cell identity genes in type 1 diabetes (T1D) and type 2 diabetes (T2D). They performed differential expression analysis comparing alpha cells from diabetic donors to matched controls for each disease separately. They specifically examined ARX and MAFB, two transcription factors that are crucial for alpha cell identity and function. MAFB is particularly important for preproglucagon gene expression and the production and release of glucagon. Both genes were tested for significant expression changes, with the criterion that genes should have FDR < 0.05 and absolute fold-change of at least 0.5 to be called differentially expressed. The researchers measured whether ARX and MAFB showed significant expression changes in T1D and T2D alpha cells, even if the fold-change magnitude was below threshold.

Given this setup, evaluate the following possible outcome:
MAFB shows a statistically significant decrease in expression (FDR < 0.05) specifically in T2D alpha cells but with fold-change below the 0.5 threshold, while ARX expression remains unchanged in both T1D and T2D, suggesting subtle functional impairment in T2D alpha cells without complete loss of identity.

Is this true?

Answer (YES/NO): NO